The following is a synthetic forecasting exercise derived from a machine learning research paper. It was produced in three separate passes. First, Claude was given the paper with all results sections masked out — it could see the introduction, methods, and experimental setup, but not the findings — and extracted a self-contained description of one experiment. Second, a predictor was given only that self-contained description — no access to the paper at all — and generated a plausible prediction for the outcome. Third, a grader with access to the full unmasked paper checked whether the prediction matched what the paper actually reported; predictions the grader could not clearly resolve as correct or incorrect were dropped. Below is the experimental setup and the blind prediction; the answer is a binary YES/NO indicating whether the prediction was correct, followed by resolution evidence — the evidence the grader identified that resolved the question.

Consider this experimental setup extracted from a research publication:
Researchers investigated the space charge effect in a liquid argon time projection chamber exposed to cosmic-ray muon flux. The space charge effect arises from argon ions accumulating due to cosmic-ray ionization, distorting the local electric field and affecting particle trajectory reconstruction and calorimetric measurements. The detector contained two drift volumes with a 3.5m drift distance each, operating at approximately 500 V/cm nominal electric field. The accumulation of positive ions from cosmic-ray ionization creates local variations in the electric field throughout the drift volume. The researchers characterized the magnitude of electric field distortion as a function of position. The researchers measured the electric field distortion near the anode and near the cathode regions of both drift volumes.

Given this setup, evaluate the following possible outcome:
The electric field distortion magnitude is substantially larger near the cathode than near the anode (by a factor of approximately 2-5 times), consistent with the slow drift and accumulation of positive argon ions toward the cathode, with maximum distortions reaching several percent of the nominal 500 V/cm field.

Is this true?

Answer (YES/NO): NO